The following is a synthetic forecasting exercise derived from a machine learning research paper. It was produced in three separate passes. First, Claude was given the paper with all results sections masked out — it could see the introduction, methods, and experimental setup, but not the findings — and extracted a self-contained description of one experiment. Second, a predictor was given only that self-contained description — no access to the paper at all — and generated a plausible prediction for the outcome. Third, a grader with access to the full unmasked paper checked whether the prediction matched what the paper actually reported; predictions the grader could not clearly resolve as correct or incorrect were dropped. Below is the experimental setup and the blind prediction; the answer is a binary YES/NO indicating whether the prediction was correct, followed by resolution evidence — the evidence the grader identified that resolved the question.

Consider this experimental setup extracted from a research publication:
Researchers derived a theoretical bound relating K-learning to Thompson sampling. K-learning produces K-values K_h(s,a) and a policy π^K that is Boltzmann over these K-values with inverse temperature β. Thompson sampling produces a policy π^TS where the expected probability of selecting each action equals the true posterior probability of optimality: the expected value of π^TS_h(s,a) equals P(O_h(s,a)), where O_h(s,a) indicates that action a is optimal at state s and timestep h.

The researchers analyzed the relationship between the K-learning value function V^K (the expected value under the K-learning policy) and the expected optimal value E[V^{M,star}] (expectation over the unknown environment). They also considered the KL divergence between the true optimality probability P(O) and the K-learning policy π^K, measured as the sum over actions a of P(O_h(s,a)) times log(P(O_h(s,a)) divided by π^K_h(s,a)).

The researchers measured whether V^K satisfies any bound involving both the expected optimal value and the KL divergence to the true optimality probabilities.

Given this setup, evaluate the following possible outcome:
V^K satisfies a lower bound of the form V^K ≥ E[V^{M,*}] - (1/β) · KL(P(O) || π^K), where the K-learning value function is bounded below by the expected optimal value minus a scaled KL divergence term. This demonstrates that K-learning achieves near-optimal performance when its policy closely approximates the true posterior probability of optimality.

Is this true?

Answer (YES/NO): NO